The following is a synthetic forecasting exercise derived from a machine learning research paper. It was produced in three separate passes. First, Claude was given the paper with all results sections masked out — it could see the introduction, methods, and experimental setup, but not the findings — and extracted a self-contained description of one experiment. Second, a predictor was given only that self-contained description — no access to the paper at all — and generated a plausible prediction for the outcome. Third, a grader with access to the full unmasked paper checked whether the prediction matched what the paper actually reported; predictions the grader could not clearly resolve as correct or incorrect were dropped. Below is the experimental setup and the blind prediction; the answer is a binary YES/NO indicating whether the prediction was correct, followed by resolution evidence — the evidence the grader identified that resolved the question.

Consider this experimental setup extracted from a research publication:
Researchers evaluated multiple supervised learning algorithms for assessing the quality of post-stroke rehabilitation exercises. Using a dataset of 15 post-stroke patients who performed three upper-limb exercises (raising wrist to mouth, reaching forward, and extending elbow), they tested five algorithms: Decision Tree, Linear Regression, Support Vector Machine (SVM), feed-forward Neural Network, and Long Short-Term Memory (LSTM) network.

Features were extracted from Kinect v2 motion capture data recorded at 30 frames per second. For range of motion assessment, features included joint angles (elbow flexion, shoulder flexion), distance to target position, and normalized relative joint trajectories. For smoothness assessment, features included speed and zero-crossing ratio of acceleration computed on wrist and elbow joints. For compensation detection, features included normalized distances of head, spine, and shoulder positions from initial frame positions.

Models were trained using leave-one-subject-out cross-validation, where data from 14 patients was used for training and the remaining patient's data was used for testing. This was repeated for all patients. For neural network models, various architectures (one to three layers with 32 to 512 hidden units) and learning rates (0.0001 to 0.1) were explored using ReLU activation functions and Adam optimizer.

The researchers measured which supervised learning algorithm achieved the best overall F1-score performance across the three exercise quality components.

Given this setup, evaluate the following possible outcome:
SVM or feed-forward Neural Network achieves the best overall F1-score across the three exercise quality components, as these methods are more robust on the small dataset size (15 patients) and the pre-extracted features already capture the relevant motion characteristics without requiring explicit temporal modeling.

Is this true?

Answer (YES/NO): YES